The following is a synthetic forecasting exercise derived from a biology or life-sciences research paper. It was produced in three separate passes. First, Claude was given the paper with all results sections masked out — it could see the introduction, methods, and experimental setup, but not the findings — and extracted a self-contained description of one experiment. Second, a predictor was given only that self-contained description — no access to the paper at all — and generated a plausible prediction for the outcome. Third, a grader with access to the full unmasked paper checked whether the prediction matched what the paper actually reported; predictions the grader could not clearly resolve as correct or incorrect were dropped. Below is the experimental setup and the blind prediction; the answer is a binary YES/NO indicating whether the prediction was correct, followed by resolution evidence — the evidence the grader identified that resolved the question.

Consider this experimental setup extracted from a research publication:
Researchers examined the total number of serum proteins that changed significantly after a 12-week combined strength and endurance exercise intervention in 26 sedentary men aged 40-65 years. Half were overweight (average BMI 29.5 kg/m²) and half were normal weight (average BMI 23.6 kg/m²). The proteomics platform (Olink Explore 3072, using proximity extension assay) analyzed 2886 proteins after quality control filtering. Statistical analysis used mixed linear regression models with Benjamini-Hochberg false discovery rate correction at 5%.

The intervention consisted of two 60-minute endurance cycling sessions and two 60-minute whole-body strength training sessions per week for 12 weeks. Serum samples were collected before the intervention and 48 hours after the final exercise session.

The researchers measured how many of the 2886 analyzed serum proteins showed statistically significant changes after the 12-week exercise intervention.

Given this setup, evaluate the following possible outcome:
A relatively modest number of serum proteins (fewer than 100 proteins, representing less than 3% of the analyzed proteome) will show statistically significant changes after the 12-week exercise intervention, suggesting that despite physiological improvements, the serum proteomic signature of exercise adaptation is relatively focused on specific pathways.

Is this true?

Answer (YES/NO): NO